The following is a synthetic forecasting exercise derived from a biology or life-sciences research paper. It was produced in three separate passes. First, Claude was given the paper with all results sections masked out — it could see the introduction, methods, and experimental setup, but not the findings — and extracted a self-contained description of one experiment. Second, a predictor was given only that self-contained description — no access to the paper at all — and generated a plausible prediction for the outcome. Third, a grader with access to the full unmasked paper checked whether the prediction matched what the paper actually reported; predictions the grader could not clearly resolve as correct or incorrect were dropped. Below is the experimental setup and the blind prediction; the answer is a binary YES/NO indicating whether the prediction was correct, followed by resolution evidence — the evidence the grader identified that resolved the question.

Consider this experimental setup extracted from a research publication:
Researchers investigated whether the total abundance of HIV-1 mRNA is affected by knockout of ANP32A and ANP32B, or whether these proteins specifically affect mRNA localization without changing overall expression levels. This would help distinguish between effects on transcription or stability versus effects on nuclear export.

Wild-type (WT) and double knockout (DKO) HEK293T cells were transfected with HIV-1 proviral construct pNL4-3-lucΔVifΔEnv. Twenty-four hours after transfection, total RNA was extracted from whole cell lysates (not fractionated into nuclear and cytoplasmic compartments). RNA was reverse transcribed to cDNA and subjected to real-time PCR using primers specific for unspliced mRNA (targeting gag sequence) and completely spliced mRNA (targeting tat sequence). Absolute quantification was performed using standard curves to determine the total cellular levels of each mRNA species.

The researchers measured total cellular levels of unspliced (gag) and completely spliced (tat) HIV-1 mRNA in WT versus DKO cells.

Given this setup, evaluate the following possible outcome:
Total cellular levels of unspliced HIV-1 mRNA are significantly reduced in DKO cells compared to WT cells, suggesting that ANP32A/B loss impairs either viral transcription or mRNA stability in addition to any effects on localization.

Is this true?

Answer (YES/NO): YES